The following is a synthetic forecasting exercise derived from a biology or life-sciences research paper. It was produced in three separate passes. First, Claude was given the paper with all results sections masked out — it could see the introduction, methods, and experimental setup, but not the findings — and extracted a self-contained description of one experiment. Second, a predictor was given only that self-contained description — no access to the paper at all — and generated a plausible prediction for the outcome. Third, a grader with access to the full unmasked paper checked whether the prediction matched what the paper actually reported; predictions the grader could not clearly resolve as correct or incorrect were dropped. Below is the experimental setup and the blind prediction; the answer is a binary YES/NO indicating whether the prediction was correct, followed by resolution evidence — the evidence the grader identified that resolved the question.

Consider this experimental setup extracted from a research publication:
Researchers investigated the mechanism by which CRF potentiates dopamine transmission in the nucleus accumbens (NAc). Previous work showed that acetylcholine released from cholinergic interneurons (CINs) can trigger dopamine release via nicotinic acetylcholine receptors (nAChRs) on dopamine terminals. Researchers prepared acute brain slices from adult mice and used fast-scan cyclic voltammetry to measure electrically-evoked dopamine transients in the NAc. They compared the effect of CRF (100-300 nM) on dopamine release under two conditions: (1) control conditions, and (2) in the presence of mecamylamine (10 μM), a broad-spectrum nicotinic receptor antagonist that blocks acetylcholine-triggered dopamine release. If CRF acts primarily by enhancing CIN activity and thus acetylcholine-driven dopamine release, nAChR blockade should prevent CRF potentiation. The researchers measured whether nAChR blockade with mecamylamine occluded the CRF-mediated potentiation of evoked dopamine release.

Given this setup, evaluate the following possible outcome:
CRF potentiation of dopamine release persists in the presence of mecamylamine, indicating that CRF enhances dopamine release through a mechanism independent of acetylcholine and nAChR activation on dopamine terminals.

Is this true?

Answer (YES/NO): NO